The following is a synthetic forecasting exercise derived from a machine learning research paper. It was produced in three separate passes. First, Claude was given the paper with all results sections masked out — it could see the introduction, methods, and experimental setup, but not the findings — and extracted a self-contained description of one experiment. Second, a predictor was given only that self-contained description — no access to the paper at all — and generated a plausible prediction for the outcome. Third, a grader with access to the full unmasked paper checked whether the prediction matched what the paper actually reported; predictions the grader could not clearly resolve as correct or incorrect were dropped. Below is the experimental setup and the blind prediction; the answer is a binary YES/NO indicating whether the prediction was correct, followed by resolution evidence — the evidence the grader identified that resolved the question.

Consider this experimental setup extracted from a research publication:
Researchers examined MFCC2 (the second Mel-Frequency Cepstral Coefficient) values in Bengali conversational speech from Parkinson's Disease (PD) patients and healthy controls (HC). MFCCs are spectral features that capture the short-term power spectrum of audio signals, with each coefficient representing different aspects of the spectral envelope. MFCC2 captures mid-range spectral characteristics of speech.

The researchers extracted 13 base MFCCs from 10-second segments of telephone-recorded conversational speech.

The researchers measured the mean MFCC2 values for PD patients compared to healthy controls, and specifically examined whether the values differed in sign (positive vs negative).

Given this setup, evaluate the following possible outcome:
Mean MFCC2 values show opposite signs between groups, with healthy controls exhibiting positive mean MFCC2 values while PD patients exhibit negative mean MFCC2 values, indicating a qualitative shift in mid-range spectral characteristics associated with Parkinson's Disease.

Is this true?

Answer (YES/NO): NO